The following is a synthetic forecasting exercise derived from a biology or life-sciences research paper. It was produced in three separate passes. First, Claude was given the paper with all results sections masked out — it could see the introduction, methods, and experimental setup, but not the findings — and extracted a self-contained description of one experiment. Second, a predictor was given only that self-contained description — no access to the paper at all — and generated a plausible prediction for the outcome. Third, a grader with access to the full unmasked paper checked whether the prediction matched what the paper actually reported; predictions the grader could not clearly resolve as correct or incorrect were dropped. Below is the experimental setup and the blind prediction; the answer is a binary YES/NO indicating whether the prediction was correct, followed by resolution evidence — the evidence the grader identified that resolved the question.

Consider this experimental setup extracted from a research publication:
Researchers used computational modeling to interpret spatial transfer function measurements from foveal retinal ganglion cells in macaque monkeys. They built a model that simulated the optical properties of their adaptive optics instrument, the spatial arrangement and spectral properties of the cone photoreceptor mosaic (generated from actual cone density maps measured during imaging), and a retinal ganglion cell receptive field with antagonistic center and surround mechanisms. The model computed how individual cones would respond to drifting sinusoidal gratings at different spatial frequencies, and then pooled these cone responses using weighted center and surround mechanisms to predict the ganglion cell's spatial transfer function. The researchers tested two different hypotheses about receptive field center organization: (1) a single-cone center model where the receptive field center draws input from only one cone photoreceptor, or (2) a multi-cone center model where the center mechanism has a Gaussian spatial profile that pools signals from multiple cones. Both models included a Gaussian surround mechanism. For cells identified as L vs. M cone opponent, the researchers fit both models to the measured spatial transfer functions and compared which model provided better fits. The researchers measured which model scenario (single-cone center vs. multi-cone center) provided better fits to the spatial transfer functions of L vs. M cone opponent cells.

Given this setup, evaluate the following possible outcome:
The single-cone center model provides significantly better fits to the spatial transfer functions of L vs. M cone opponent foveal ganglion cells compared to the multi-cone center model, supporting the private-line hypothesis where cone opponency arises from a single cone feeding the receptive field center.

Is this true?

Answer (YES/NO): NO